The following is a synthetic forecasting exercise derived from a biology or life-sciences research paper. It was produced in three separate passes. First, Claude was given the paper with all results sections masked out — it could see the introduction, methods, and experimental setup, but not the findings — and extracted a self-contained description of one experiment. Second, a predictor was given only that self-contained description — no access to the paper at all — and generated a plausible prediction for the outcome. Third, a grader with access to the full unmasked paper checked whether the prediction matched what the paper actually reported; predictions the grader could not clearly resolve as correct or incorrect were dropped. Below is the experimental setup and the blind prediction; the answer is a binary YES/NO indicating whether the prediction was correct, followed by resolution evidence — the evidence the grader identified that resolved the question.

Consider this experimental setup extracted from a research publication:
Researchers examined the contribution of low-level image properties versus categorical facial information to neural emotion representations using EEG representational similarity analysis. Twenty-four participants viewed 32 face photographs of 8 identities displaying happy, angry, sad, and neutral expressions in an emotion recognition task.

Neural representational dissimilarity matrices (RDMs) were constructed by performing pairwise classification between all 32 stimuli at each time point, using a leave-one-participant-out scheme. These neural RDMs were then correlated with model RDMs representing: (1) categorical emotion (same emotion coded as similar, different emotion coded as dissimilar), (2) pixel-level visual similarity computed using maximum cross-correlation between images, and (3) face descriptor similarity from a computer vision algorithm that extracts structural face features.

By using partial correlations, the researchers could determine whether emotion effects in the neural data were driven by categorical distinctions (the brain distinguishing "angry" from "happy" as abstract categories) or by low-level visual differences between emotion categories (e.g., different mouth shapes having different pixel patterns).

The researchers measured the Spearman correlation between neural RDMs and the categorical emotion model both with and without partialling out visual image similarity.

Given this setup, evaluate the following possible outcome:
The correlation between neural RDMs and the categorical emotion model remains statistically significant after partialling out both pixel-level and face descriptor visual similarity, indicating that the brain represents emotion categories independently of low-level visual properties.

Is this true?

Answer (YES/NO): YES